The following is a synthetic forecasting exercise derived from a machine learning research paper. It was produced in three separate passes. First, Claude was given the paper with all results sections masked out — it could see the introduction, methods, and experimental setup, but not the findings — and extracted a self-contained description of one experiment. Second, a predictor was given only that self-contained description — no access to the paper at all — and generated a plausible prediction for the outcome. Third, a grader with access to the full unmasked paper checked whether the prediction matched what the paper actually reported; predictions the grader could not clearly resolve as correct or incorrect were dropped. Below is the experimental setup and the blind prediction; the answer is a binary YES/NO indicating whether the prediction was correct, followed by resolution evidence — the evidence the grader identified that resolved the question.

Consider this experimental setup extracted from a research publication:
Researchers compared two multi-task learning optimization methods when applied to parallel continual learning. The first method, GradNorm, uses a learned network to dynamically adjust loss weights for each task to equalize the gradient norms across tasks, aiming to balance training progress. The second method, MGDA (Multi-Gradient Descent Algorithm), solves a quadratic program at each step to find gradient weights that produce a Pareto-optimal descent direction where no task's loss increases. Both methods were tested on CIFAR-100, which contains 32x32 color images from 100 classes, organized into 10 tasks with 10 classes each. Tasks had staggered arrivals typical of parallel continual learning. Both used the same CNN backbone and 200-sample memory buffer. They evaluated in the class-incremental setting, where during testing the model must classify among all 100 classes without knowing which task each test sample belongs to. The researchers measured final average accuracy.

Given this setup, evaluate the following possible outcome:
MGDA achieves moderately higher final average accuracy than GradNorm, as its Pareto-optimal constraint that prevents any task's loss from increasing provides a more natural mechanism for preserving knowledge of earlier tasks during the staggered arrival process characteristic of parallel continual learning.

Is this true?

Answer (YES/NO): YES